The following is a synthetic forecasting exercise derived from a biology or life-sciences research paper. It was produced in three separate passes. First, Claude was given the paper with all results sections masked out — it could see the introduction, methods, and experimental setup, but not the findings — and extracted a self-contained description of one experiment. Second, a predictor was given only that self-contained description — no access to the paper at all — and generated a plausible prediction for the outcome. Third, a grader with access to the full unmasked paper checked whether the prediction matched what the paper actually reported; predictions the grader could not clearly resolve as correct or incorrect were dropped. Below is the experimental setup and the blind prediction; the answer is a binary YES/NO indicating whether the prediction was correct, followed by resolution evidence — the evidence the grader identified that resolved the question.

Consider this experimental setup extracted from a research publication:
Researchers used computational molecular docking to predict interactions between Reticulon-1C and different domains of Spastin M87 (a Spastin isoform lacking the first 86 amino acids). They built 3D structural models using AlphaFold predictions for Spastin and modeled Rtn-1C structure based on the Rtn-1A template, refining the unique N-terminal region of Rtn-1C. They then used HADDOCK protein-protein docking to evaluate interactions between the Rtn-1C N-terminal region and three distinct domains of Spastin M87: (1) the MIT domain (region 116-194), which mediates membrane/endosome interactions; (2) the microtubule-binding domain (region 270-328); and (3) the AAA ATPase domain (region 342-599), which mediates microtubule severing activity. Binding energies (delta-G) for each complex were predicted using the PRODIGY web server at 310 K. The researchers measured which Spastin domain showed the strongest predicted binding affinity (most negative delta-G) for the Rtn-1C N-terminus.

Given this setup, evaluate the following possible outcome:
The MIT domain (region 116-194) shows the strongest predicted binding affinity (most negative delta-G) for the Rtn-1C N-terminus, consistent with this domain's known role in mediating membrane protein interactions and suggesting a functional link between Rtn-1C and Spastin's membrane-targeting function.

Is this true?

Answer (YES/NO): NO